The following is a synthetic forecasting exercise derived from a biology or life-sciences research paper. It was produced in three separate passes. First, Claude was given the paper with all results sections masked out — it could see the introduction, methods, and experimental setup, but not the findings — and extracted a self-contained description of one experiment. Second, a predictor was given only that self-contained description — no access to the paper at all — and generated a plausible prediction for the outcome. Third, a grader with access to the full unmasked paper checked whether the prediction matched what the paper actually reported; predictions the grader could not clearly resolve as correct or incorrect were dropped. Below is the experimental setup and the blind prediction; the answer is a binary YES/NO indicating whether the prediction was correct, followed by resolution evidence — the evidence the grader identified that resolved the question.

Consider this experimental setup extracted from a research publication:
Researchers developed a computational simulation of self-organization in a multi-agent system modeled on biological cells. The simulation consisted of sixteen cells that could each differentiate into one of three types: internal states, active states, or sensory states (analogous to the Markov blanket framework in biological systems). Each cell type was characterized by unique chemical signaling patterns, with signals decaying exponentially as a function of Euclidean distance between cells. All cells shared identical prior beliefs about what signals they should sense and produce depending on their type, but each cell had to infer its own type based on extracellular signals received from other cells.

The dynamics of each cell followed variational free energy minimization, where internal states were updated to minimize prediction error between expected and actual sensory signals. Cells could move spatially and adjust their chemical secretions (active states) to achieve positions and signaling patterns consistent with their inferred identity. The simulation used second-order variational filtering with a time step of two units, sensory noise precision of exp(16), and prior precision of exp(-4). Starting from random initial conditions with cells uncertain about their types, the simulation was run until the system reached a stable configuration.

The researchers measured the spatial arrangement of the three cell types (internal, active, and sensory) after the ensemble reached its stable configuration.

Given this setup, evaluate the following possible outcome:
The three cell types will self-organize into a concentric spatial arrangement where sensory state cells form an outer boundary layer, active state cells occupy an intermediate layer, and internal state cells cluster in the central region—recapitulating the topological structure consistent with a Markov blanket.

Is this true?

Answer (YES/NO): YES